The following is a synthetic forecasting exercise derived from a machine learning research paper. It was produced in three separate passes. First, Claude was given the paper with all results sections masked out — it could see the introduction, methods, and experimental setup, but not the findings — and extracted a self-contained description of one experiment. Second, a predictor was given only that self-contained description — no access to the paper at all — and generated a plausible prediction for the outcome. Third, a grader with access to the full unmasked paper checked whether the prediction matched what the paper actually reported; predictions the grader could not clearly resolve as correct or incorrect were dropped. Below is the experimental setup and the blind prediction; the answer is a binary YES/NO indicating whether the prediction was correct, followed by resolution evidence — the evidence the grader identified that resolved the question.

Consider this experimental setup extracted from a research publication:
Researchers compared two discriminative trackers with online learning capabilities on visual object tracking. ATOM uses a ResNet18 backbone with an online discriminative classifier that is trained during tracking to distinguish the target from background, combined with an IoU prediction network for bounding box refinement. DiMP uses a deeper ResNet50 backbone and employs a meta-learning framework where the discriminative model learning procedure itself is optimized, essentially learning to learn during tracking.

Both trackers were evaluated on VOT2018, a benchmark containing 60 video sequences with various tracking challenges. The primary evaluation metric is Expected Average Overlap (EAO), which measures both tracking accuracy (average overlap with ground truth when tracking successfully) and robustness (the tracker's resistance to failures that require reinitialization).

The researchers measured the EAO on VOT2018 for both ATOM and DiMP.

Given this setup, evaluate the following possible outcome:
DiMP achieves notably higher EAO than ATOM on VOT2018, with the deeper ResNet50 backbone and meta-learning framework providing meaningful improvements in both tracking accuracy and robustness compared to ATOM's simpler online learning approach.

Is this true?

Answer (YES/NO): NO